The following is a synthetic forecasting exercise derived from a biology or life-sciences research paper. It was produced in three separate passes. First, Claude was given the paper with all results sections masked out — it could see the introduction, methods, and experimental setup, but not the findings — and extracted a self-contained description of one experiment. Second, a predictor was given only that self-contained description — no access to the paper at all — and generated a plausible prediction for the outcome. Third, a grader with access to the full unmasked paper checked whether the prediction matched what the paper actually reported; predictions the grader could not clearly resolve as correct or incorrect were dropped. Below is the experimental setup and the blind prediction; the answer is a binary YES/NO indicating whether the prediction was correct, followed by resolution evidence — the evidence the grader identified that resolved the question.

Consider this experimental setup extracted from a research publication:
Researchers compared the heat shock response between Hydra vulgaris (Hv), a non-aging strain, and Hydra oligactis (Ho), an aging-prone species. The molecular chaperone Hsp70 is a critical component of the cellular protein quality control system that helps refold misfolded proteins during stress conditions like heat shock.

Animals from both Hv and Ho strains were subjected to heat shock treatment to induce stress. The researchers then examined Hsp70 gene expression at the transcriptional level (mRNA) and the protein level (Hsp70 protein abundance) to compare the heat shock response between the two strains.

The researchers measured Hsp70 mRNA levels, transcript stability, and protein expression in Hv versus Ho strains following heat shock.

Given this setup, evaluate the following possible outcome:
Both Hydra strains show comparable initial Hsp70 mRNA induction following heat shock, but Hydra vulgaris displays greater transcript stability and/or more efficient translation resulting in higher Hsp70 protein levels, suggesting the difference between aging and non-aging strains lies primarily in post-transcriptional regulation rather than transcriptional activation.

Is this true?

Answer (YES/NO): YES